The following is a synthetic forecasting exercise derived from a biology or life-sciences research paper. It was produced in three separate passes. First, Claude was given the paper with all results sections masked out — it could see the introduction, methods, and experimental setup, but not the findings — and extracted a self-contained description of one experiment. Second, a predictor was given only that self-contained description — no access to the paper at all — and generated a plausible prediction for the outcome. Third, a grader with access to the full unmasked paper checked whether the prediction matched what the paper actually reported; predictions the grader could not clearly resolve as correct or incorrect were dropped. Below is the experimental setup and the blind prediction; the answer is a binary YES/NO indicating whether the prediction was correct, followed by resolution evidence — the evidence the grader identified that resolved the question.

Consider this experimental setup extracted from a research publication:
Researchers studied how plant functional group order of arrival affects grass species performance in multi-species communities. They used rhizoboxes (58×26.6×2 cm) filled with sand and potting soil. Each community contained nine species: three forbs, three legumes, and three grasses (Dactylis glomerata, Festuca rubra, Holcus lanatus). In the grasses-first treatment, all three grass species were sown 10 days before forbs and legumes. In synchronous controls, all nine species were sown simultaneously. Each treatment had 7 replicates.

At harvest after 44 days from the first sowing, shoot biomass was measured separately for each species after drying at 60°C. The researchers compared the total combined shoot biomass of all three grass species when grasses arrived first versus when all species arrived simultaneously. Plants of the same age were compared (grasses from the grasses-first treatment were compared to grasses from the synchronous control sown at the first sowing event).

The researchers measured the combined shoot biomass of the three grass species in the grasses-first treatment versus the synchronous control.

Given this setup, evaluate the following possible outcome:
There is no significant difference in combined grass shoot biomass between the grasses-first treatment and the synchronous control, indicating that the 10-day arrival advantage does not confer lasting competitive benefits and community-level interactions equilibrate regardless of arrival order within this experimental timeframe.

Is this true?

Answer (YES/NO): YES